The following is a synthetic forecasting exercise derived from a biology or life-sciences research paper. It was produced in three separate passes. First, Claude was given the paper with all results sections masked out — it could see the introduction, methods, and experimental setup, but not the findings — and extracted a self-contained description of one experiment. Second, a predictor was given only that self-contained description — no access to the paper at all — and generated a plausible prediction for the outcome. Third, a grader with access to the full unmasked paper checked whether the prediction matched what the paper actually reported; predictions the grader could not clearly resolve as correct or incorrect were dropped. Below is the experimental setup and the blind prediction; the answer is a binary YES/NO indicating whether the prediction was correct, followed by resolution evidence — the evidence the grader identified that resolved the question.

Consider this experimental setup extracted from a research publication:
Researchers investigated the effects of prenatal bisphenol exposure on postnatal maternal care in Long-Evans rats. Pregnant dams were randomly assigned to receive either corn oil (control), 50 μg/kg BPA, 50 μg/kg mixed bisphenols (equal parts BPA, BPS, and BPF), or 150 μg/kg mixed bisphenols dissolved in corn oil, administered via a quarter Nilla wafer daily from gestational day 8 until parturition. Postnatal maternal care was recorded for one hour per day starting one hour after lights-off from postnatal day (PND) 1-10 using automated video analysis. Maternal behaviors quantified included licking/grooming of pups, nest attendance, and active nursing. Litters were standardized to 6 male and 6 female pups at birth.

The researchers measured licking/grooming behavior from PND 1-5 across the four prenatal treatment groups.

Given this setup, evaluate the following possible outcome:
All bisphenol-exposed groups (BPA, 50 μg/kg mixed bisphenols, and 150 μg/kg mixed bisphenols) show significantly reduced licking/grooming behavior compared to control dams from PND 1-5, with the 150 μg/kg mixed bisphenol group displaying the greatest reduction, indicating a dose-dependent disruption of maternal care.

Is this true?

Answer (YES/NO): NO